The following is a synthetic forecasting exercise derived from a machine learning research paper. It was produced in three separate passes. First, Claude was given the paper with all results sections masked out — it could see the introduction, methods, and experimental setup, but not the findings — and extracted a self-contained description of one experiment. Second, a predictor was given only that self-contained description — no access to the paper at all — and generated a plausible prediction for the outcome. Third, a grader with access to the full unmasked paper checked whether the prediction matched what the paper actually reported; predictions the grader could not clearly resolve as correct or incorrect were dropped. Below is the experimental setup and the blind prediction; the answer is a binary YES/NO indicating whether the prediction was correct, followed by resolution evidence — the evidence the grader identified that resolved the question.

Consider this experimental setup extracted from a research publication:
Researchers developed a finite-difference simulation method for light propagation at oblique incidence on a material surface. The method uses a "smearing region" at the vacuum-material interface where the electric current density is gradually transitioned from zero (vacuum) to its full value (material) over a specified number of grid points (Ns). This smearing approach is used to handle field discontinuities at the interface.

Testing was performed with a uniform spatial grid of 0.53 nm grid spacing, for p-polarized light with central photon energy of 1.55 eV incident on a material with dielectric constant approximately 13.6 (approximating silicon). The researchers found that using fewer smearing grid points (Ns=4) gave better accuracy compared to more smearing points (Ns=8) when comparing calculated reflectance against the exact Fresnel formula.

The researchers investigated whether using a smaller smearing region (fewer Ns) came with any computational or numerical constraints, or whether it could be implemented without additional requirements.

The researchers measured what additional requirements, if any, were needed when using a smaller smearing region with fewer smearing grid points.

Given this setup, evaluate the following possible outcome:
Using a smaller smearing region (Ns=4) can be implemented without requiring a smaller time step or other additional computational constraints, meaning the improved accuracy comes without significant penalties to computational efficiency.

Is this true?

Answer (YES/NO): NO